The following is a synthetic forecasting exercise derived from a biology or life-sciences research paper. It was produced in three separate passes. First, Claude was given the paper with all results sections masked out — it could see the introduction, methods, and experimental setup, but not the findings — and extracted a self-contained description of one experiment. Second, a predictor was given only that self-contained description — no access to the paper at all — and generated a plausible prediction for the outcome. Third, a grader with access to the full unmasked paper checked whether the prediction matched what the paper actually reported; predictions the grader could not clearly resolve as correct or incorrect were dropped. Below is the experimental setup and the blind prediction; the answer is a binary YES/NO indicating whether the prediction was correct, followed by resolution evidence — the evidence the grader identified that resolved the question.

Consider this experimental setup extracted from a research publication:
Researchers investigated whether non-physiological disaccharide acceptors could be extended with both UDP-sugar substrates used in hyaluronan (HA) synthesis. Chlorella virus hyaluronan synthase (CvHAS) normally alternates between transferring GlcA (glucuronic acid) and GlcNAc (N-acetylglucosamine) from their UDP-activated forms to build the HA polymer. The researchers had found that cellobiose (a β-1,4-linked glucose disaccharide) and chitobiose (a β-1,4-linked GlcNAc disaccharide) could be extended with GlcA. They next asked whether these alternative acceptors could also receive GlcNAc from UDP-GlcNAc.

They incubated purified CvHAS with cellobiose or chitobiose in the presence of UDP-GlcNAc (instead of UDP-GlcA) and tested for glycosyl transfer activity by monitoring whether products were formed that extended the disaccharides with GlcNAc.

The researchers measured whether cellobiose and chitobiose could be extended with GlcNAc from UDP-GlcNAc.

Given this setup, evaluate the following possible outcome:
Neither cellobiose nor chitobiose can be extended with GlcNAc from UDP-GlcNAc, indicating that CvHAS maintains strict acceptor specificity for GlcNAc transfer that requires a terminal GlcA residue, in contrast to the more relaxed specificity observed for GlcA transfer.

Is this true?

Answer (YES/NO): YES